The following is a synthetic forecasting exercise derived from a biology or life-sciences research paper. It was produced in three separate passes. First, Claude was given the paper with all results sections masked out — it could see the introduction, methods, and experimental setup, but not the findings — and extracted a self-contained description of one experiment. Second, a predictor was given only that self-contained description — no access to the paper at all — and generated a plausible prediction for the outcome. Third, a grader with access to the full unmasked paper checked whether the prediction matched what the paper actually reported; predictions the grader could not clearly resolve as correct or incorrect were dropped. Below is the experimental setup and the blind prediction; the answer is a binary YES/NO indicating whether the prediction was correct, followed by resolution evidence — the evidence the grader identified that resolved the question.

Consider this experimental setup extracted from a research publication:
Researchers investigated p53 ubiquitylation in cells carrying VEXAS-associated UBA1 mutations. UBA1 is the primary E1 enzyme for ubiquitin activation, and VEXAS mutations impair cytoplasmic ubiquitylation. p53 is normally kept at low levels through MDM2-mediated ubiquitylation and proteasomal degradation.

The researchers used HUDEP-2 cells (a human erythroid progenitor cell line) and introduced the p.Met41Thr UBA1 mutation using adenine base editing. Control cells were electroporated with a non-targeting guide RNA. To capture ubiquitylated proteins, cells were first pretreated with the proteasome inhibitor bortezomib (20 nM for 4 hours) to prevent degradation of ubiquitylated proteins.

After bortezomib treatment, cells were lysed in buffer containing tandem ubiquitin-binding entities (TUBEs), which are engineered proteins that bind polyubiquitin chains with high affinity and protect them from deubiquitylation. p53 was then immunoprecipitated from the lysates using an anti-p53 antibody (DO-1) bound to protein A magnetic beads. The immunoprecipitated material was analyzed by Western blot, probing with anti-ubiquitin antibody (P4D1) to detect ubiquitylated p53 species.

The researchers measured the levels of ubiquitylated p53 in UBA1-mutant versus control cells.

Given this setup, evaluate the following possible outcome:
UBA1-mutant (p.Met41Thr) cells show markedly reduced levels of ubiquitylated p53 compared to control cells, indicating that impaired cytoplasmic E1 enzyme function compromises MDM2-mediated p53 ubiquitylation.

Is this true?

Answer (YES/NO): YES